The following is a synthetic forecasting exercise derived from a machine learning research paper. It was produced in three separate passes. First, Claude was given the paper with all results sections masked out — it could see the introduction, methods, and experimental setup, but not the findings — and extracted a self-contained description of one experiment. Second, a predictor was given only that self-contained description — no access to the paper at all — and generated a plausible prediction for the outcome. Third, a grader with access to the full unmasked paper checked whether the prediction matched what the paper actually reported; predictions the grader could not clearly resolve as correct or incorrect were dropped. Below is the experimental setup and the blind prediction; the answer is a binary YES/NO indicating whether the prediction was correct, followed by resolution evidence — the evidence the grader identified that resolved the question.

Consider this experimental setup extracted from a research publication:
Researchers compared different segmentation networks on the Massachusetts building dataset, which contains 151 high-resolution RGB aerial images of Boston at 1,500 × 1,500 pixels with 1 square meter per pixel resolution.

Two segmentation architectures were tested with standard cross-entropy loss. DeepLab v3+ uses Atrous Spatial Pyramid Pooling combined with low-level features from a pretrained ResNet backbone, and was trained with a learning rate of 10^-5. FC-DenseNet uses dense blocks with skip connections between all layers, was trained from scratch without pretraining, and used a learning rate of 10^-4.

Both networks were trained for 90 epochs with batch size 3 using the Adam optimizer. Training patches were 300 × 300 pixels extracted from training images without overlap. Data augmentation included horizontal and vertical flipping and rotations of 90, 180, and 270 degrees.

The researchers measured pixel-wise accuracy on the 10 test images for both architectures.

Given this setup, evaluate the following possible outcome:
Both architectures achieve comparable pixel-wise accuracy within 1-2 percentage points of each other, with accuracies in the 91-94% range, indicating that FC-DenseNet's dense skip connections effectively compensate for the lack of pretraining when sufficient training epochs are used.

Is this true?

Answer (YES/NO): YES